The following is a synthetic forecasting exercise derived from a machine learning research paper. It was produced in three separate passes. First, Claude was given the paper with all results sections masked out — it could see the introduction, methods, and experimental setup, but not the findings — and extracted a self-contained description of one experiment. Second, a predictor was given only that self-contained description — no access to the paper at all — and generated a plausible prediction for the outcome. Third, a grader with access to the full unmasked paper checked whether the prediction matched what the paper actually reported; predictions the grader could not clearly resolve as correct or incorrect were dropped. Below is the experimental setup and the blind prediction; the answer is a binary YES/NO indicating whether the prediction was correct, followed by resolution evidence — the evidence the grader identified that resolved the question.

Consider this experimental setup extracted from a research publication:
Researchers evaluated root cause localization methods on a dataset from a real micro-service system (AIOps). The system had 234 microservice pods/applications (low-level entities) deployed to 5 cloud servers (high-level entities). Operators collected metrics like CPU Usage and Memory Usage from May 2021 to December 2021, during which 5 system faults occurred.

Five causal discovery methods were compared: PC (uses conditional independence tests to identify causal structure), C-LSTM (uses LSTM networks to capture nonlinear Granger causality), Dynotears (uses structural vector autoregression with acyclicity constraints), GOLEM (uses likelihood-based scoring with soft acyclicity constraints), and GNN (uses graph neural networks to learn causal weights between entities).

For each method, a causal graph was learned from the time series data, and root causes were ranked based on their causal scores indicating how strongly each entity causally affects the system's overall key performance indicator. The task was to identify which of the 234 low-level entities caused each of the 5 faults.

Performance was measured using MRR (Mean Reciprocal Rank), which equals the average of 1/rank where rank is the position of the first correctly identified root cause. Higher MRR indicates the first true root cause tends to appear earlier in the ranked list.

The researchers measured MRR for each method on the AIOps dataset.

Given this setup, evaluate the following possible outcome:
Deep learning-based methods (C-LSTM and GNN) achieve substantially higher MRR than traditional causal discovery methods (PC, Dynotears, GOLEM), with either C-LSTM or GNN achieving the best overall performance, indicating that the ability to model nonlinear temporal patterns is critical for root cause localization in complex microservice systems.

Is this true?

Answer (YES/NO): NO